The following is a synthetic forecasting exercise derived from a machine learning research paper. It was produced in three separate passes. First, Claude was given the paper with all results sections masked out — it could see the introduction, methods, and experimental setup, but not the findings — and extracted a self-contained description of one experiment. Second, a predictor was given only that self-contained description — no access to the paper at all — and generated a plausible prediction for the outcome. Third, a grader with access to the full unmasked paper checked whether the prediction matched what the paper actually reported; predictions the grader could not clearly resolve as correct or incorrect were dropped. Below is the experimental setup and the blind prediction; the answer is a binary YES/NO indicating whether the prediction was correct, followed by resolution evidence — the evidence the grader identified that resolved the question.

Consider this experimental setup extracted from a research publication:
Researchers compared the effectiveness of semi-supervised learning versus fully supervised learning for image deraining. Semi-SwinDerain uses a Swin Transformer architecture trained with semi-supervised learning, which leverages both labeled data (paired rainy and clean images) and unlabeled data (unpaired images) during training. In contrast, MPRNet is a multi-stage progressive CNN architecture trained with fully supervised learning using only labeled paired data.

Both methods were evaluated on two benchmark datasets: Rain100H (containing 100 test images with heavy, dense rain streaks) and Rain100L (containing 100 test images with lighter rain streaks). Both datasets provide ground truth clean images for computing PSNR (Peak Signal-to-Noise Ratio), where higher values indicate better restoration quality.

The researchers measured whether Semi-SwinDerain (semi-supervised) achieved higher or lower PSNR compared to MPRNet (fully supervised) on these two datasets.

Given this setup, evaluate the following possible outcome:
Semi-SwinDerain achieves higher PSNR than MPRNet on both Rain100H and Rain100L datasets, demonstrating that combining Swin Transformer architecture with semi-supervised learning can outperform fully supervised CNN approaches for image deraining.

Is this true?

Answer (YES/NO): NO